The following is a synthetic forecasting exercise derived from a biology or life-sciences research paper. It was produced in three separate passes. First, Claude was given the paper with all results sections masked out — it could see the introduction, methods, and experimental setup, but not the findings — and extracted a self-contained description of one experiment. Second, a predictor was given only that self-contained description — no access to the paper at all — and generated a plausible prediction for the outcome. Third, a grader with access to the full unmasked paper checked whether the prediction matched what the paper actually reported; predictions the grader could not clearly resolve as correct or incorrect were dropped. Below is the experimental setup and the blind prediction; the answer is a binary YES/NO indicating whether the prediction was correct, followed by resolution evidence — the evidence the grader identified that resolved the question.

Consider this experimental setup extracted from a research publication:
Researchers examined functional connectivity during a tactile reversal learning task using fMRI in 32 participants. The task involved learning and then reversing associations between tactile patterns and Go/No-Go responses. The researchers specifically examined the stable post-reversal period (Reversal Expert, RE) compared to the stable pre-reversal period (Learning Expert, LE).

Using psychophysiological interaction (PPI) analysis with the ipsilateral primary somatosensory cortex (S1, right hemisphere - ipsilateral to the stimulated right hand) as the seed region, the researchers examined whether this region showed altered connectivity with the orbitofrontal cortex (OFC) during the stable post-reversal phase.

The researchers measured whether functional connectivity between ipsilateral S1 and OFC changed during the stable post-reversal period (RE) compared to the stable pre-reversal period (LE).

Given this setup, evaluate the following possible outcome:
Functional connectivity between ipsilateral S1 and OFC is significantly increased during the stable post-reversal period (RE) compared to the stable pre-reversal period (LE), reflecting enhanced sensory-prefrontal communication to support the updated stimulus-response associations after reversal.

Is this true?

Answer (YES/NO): NO